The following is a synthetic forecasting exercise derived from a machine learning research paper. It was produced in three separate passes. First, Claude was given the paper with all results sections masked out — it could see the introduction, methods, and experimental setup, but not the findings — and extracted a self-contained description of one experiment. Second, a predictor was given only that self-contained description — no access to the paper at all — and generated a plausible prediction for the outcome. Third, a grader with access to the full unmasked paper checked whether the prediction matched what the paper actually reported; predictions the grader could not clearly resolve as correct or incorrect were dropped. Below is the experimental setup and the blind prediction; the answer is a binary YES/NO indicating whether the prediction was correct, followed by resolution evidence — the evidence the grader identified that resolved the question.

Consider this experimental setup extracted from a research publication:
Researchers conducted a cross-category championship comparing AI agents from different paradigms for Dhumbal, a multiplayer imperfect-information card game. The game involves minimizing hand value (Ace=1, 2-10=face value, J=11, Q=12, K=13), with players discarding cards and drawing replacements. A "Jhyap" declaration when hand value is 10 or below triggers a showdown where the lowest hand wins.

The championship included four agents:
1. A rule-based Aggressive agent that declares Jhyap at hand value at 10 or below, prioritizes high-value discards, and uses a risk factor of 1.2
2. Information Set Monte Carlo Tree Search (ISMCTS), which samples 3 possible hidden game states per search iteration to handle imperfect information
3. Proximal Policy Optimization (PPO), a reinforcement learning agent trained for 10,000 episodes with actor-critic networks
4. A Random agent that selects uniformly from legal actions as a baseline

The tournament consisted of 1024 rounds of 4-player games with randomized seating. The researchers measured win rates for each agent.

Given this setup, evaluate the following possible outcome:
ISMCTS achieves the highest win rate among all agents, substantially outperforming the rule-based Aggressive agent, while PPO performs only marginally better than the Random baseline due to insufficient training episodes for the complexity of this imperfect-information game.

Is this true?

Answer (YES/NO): NO